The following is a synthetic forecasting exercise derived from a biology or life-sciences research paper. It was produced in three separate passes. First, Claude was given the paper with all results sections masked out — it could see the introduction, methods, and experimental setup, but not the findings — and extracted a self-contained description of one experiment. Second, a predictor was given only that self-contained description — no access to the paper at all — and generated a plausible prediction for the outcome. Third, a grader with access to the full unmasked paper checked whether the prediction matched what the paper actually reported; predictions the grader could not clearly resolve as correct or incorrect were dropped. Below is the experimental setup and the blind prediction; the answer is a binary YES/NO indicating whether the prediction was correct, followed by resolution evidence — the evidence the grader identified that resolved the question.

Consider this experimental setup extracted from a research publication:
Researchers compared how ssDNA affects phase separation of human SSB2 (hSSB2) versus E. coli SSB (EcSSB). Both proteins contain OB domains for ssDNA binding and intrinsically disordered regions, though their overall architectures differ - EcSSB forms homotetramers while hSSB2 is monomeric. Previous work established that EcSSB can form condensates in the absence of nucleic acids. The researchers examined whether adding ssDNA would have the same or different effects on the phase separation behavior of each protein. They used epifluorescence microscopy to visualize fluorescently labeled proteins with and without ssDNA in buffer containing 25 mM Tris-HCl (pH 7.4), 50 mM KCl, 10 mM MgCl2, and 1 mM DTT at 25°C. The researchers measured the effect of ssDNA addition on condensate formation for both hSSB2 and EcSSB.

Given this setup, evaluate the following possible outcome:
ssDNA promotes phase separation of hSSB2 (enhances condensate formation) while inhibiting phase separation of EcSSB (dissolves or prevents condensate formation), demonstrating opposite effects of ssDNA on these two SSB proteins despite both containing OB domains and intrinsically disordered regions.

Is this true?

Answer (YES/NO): YES